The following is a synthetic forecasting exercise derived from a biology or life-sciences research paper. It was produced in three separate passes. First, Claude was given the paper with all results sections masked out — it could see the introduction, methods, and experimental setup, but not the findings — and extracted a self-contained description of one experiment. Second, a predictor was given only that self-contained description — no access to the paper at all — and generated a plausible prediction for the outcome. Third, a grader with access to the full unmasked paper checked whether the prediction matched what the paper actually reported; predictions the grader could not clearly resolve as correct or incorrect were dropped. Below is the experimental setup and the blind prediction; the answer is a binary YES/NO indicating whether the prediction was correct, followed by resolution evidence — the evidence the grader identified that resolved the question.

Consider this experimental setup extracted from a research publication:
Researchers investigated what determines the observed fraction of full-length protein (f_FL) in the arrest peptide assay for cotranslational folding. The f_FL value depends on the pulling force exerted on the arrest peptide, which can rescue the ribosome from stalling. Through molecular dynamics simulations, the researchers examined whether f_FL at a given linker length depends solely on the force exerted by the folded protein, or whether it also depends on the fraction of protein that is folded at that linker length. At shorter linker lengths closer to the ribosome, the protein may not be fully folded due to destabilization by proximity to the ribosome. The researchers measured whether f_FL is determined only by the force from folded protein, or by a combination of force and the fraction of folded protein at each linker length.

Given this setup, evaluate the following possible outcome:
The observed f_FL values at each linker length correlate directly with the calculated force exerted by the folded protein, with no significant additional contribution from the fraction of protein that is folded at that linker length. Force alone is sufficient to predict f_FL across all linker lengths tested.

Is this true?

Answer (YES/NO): NO